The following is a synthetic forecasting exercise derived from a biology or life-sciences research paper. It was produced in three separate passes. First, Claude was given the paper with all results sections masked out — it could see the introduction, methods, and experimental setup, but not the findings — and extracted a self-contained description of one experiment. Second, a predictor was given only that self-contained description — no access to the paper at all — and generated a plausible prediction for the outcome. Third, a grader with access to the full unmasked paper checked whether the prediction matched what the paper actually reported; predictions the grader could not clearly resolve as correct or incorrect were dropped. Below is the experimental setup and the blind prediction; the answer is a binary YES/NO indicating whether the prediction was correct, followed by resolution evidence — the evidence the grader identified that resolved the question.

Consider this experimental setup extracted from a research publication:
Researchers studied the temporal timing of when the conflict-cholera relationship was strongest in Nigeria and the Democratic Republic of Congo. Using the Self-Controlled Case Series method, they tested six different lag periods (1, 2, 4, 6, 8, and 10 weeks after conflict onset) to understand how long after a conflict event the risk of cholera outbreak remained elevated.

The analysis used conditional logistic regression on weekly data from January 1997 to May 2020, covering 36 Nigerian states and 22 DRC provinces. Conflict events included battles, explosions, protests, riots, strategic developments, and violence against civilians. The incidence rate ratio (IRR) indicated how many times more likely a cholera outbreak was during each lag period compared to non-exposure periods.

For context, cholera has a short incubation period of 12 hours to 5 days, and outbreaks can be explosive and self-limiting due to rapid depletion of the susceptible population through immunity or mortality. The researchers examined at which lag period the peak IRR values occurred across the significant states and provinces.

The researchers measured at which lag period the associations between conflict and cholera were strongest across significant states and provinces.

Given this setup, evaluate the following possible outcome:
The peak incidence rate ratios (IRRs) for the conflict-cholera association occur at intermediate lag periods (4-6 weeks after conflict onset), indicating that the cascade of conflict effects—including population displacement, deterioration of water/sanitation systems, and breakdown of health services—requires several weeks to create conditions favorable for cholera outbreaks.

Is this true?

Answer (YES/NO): NO